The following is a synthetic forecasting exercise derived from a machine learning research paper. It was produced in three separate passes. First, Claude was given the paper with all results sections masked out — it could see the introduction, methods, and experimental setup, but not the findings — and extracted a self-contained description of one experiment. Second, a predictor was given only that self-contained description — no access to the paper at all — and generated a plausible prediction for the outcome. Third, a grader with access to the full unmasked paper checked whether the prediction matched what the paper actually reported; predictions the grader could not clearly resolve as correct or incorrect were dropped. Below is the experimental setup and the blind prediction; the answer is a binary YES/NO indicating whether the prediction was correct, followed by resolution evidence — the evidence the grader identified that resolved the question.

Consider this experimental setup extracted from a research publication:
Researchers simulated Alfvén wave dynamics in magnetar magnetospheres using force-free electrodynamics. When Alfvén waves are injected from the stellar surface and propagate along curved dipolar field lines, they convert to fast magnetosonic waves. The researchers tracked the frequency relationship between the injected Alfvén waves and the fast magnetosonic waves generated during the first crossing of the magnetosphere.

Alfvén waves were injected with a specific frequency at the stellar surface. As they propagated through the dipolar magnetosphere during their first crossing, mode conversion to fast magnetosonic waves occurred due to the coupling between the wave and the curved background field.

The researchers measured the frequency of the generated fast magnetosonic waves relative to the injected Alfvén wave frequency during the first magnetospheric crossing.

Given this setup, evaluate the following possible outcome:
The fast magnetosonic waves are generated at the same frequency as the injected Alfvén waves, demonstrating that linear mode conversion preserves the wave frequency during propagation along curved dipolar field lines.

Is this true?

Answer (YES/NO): NO